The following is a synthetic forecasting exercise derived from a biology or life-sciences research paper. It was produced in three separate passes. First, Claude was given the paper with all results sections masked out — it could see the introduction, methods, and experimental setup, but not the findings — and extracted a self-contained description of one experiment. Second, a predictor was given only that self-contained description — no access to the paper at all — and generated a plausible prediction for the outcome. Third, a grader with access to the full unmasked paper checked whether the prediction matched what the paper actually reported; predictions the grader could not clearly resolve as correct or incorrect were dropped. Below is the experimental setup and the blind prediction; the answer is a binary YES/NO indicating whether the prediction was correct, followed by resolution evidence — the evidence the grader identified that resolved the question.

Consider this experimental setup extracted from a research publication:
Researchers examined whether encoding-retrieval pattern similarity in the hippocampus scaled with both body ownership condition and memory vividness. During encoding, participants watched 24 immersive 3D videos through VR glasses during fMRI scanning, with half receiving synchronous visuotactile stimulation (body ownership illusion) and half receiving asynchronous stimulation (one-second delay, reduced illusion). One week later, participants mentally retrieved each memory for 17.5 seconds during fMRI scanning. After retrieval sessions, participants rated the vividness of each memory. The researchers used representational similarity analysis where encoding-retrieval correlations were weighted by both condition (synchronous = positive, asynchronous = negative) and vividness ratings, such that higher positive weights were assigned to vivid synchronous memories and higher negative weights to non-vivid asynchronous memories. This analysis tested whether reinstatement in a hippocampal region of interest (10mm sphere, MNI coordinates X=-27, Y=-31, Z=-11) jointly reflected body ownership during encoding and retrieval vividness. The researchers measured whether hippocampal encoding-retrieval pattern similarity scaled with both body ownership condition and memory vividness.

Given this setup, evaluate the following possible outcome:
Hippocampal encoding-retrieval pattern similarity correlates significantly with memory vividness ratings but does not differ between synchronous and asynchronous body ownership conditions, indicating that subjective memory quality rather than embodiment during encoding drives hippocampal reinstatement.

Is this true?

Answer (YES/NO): NO